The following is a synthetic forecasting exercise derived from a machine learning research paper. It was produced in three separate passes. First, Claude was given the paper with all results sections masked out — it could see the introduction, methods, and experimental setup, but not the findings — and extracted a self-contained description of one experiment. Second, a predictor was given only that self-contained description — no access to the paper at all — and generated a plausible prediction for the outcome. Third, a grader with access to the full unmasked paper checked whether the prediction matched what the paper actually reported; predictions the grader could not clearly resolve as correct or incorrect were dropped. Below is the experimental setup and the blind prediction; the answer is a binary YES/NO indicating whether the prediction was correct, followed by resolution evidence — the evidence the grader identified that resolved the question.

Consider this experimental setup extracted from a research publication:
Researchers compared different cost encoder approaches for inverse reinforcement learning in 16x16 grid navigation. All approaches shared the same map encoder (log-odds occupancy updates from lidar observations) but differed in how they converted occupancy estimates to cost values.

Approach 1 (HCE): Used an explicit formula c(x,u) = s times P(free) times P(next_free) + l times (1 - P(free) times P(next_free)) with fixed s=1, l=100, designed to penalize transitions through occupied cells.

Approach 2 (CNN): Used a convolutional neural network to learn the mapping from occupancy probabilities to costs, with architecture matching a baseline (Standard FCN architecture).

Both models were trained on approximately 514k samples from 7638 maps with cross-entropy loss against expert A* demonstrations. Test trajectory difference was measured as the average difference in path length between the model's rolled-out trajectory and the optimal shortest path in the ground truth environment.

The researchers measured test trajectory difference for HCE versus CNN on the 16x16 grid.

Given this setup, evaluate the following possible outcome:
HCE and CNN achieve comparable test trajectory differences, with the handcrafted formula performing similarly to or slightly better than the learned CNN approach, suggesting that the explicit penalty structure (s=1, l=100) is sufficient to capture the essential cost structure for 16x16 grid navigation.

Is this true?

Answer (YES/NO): NO